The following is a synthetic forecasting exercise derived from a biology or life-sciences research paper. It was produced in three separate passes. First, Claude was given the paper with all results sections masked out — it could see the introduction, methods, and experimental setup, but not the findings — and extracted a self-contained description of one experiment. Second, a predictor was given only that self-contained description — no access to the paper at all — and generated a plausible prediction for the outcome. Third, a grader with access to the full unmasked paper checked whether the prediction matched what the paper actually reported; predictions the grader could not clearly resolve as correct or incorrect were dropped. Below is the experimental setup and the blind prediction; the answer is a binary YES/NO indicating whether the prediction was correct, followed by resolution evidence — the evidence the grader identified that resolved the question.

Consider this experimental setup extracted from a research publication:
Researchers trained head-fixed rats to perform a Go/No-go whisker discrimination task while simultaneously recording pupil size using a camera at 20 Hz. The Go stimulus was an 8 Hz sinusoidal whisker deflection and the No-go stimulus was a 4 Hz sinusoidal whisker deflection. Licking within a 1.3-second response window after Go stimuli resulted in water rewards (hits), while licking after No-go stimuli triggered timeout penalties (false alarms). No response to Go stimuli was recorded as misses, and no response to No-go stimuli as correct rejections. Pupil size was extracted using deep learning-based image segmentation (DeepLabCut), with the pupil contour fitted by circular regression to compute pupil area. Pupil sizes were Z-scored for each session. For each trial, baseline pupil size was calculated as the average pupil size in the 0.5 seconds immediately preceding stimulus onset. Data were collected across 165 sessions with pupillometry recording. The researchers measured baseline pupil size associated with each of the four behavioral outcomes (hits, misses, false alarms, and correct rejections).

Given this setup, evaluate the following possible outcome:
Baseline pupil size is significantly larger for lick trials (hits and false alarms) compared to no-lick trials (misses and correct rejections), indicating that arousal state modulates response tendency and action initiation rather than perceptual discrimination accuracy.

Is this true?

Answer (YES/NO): YES